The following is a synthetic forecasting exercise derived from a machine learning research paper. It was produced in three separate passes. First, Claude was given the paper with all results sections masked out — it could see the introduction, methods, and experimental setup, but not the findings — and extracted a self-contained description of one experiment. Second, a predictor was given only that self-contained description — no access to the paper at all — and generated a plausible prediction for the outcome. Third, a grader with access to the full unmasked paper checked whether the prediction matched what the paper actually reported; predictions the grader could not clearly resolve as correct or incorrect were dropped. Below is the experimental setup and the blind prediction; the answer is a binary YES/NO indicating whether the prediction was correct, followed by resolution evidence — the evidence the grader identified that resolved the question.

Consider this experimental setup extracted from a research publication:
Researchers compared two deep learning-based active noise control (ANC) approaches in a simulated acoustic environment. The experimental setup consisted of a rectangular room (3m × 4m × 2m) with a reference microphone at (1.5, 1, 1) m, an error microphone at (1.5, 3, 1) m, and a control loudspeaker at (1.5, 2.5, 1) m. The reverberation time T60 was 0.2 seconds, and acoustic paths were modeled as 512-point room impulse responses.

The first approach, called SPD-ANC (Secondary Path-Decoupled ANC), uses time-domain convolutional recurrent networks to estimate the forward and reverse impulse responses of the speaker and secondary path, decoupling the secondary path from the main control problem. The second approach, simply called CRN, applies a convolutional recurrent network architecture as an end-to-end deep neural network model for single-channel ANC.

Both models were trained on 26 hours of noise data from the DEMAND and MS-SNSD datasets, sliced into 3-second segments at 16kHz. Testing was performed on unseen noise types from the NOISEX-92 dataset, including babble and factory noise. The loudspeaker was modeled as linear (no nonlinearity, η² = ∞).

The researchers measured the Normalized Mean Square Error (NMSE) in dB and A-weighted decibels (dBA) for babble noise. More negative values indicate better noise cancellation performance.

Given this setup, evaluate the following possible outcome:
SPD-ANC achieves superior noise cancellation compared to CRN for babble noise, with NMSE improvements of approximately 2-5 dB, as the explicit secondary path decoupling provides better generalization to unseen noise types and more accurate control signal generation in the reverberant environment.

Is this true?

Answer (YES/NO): NO